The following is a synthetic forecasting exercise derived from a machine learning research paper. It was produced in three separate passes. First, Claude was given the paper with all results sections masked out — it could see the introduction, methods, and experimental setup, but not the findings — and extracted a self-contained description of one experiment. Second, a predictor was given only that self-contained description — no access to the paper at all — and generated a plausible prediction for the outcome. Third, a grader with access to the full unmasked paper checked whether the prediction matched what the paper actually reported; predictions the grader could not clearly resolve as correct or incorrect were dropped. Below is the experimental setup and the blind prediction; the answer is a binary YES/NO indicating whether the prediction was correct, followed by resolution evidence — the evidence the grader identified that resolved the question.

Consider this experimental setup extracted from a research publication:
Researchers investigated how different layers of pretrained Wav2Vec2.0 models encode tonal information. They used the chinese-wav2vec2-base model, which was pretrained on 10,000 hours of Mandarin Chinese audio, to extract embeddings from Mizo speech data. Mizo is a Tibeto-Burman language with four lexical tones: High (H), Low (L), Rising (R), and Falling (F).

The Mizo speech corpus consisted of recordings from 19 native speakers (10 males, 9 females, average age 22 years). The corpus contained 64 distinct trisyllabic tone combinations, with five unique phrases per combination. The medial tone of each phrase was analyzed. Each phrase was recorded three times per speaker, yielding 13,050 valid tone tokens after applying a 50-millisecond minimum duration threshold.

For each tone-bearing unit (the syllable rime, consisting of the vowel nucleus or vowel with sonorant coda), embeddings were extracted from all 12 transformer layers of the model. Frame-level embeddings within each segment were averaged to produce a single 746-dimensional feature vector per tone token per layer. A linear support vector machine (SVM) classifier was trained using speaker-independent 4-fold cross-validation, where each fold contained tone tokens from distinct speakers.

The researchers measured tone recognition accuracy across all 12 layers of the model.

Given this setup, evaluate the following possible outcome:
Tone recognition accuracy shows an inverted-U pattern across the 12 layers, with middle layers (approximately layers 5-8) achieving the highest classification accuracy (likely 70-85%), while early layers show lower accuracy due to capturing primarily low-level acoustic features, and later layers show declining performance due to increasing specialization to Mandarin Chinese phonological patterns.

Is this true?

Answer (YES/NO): NO